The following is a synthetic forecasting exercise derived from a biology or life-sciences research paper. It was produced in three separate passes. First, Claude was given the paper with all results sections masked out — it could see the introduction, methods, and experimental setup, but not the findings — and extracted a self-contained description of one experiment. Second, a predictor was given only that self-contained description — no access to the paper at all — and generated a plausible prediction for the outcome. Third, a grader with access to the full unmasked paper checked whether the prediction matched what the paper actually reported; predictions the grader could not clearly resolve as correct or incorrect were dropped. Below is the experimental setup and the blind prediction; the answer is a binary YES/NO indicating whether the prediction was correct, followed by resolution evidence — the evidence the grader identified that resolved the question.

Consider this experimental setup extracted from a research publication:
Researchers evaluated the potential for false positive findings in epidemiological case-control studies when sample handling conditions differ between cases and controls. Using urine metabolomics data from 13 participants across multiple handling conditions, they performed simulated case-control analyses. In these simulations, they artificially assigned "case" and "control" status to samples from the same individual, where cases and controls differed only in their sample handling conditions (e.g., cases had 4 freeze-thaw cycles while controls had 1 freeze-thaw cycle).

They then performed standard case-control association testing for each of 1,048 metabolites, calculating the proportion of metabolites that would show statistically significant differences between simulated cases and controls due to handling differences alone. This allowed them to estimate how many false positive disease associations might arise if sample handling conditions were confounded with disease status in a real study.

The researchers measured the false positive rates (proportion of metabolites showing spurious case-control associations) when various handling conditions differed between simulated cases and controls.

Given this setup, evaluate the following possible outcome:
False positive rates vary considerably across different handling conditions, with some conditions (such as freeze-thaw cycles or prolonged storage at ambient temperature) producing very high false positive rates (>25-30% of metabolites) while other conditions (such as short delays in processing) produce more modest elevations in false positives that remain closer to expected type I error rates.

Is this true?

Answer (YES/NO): NO